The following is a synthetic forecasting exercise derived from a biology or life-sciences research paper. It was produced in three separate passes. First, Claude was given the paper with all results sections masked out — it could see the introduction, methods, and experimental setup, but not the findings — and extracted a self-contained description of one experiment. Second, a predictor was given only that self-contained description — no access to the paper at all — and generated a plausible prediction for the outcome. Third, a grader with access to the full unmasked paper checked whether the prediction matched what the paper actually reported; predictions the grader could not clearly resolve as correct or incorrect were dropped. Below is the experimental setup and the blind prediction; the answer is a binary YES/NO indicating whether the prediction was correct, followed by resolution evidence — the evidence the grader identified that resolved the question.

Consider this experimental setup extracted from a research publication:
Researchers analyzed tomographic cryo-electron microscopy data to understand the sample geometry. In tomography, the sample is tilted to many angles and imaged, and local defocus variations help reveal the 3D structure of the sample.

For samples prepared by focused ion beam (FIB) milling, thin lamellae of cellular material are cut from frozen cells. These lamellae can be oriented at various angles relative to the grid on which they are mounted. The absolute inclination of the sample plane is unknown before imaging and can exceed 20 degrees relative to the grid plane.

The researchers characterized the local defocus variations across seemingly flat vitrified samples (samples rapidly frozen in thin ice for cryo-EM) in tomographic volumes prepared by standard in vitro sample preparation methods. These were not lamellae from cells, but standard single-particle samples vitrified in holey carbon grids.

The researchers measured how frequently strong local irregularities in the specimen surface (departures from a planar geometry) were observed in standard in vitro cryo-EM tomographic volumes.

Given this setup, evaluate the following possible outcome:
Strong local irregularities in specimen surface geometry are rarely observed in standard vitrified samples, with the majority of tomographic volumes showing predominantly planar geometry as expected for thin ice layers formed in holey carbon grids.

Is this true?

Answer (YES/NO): YES